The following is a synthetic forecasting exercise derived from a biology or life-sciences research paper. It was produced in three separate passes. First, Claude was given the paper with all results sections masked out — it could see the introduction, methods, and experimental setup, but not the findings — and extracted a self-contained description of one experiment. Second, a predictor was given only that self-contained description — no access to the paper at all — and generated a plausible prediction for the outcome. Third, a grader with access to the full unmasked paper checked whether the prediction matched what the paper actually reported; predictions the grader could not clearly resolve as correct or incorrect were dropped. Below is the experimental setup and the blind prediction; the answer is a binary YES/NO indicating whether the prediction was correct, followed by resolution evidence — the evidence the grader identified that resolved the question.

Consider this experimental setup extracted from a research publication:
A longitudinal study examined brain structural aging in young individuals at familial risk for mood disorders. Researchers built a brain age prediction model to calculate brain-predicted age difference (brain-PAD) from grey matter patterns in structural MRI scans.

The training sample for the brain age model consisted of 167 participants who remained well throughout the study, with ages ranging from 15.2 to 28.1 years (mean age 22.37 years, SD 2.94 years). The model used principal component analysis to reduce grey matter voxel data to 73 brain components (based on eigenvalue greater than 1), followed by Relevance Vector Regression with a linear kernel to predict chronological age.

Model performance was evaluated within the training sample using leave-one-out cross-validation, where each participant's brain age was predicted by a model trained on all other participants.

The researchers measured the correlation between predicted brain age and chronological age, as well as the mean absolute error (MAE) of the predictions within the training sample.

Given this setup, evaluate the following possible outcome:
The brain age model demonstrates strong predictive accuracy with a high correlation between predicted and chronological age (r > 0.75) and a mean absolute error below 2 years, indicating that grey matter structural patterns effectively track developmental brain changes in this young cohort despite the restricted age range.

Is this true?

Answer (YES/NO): NO